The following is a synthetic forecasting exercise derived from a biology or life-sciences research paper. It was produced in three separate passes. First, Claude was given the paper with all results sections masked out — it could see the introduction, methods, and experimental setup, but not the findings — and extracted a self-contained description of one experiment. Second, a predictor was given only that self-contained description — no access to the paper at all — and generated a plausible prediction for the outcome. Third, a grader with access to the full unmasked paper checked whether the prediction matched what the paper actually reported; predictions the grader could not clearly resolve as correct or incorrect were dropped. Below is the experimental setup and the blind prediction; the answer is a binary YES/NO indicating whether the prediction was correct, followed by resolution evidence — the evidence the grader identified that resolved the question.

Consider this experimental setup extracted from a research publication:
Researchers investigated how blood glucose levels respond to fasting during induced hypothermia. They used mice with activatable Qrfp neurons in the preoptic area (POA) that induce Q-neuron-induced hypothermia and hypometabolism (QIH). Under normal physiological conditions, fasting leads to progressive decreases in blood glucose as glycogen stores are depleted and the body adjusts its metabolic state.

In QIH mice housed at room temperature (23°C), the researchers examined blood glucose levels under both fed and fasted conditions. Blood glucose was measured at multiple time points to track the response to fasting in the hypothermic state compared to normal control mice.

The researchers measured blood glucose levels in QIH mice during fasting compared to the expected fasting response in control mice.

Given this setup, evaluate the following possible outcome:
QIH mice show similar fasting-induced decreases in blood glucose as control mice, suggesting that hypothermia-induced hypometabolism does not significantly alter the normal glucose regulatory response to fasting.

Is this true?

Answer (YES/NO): NO